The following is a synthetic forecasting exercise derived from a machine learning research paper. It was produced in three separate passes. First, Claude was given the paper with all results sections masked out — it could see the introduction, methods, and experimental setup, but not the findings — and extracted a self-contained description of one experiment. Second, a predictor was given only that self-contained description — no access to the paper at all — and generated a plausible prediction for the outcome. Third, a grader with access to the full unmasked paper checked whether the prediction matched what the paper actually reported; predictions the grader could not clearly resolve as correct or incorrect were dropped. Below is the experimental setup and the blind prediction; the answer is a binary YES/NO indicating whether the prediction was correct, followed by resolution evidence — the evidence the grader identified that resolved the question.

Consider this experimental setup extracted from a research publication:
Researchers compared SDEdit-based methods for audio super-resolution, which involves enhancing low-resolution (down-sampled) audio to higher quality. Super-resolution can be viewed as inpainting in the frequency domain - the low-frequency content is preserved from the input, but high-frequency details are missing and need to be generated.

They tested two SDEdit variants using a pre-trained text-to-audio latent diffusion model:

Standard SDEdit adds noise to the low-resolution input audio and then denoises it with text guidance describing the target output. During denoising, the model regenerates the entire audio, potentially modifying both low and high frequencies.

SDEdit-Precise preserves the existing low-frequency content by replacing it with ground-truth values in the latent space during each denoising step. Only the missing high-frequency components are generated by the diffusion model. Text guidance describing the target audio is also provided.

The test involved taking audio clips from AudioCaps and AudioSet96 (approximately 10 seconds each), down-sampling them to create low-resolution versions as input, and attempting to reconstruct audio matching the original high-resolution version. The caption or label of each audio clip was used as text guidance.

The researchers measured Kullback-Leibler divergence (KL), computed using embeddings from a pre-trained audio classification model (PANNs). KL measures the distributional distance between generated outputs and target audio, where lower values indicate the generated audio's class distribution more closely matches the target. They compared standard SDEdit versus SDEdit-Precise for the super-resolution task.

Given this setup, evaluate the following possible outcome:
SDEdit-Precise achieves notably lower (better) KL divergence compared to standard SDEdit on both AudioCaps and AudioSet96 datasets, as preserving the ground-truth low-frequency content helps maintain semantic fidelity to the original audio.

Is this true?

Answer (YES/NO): NO